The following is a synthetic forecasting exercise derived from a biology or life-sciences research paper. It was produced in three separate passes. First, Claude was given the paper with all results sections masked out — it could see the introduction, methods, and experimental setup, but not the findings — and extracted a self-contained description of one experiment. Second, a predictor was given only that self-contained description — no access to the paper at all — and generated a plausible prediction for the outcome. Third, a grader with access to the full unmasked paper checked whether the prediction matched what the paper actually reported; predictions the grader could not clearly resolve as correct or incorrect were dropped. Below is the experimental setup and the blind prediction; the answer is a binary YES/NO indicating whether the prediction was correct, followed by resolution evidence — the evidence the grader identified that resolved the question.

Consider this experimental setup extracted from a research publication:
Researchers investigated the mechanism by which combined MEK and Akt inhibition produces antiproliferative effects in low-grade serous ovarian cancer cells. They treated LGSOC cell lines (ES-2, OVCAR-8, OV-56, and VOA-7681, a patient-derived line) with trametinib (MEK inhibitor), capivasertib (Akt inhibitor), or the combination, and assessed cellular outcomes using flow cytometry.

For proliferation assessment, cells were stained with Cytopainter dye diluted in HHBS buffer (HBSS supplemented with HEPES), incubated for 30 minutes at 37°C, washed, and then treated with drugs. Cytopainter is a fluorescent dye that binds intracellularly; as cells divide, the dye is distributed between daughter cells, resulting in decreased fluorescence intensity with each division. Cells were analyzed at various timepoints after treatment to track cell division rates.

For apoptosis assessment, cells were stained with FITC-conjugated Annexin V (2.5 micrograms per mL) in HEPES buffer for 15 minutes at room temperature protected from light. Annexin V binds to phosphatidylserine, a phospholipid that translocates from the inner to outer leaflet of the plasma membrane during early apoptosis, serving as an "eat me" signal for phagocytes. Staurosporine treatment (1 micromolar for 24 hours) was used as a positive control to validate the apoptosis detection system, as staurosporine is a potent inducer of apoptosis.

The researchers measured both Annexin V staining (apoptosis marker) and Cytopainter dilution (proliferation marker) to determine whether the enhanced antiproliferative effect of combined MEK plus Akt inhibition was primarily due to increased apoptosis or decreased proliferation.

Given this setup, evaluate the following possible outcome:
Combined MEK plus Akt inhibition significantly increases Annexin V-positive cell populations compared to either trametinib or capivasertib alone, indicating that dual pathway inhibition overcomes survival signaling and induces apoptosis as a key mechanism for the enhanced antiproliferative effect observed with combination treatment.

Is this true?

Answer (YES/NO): NO